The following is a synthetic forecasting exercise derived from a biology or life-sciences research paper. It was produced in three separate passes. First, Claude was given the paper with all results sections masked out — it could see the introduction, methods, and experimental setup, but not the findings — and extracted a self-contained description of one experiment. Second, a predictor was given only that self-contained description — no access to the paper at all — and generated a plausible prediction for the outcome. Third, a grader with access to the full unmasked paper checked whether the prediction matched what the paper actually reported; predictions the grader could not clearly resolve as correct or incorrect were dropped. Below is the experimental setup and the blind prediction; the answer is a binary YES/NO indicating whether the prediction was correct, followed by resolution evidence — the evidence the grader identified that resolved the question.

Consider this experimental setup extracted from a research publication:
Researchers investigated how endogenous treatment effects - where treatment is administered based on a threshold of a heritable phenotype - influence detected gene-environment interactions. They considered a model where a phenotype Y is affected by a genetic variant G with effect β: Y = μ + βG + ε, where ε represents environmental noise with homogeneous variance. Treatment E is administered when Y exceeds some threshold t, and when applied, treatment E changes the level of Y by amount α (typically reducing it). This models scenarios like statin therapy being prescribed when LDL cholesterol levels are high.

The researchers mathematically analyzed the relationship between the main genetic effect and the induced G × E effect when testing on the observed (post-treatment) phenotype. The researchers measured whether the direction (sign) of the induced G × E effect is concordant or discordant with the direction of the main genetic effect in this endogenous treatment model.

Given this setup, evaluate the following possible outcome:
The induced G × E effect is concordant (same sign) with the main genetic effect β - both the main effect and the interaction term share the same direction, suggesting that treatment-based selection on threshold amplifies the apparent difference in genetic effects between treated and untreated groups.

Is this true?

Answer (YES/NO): NO